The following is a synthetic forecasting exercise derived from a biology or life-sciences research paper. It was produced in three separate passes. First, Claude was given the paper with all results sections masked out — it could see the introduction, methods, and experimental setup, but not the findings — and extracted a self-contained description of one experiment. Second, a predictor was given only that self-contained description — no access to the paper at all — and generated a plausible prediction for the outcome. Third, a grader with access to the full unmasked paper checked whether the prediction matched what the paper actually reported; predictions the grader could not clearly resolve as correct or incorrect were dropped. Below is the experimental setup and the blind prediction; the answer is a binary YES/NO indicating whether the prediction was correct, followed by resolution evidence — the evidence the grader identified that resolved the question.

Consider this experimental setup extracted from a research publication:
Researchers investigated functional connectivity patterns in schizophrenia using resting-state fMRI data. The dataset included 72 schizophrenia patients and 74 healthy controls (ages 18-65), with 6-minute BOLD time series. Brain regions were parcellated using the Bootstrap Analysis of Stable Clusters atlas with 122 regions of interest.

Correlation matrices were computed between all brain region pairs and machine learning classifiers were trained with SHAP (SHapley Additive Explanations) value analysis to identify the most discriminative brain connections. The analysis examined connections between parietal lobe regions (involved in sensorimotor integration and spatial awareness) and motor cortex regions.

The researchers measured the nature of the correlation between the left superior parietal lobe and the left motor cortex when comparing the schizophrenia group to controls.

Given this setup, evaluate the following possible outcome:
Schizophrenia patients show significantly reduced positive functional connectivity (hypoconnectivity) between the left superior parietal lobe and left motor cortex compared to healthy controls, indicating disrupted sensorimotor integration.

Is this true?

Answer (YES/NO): NO